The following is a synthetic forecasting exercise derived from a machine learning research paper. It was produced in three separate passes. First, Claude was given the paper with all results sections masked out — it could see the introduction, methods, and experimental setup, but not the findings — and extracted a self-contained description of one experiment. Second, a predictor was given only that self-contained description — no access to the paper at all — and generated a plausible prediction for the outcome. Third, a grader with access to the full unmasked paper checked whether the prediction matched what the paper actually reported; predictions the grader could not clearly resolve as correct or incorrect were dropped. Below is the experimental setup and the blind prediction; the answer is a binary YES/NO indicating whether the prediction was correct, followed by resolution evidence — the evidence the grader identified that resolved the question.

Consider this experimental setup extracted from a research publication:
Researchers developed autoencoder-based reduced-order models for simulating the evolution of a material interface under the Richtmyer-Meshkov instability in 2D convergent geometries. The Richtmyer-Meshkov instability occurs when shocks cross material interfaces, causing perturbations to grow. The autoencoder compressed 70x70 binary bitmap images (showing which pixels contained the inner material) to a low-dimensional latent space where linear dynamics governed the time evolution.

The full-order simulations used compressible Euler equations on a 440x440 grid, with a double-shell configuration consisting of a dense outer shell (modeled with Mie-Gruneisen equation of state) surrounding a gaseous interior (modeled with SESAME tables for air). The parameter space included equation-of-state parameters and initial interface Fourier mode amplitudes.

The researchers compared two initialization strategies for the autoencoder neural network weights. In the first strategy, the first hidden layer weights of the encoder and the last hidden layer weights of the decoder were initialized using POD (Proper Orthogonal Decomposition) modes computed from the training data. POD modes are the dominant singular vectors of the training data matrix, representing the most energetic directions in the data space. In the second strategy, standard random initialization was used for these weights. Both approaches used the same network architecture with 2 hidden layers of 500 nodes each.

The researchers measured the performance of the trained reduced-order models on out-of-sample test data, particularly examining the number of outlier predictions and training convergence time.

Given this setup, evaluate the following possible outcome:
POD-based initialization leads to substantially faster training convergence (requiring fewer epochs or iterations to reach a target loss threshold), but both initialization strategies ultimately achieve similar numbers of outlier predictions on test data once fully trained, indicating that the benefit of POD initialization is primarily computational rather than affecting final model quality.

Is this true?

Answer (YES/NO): NO